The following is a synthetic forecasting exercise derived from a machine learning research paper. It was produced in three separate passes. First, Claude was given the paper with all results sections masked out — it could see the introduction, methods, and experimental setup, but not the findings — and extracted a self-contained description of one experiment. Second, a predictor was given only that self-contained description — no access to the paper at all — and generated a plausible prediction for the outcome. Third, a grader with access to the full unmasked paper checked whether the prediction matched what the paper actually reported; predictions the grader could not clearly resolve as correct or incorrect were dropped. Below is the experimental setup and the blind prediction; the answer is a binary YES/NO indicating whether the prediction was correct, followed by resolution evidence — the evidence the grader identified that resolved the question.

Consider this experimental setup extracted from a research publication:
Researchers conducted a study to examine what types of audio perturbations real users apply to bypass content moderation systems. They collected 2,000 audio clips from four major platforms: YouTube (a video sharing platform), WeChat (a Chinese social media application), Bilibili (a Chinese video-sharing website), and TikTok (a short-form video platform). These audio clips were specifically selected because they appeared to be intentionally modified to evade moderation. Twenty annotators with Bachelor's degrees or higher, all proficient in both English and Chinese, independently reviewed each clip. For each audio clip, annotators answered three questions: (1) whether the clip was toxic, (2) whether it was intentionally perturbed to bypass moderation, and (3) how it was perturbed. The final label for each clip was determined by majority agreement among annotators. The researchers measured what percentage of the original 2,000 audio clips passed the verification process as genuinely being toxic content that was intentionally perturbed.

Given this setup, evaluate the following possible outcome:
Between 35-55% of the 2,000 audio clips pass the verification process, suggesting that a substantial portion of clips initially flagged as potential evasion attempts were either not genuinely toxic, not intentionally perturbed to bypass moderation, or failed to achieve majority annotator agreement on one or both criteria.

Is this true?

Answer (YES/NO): NO